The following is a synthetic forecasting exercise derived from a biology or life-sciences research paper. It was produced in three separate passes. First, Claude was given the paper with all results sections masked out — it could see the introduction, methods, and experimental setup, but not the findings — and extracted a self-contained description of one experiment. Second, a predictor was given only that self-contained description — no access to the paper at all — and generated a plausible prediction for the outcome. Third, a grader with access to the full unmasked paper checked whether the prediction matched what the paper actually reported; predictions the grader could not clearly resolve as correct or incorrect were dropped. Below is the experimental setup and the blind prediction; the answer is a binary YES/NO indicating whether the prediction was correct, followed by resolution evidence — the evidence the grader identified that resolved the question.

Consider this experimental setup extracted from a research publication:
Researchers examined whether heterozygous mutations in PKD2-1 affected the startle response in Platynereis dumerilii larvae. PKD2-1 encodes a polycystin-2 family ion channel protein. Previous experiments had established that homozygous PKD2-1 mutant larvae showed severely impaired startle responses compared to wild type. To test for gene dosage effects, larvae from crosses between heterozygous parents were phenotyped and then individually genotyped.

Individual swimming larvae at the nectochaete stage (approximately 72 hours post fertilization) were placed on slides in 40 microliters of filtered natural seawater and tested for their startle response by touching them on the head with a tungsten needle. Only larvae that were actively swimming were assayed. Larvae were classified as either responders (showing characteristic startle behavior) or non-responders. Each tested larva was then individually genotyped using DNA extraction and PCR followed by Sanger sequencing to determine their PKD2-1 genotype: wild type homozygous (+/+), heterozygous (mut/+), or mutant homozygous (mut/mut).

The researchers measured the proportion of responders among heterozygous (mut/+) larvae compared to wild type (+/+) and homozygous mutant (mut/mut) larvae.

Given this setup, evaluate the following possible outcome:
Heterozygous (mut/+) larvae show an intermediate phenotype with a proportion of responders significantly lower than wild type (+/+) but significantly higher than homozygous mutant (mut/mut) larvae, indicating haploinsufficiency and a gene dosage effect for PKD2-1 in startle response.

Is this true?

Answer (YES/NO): NO